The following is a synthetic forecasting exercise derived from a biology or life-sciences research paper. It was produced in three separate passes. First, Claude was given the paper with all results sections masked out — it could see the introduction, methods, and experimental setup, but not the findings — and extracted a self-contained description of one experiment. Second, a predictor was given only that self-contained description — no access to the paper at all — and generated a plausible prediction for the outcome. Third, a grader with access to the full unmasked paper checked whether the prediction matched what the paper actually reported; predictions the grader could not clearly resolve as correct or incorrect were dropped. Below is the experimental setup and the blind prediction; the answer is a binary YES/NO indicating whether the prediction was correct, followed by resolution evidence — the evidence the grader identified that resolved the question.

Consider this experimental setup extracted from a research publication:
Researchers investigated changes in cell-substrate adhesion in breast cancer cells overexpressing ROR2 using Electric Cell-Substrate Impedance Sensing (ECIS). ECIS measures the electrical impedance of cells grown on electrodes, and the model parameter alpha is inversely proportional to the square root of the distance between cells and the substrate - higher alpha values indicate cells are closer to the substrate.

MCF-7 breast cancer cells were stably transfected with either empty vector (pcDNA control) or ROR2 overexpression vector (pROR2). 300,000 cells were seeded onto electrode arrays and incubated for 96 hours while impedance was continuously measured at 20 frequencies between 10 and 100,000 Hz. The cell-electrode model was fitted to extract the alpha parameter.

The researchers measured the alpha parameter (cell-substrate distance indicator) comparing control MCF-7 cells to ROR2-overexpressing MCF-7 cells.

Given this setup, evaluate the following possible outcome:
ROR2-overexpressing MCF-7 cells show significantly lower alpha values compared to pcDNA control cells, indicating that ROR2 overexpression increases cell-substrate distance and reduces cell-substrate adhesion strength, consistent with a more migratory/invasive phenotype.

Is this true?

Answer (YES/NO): NO